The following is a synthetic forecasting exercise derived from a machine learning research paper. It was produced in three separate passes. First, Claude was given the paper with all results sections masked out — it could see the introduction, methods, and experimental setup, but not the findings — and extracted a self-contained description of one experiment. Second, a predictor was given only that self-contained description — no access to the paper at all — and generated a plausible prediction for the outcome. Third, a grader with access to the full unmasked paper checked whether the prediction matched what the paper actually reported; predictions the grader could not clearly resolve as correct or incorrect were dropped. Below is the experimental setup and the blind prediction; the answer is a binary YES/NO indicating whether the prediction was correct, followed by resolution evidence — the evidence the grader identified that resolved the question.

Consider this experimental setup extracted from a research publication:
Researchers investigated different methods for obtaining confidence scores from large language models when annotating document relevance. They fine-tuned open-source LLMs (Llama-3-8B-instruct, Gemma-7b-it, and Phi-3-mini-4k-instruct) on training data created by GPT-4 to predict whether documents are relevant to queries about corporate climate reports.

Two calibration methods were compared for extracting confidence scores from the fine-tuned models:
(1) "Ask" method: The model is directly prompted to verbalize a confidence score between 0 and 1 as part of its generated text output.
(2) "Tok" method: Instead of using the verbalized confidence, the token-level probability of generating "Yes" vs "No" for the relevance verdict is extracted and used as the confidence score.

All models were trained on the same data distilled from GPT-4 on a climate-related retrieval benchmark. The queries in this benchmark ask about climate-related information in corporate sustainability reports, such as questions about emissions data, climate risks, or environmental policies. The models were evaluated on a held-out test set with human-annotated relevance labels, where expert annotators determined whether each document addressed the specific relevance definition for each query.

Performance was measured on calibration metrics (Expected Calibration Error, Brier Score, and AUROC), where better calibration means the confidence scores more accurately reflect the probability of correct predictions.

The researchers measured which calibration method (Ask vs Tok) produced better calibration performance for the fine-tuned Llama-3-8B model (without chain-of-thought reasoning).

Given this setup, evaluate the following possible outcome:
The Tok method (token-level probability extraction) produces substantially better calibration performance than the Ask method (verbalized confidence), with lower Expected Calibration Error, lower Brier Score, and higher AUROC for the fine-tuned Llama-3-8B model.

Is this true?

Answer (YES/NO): NO